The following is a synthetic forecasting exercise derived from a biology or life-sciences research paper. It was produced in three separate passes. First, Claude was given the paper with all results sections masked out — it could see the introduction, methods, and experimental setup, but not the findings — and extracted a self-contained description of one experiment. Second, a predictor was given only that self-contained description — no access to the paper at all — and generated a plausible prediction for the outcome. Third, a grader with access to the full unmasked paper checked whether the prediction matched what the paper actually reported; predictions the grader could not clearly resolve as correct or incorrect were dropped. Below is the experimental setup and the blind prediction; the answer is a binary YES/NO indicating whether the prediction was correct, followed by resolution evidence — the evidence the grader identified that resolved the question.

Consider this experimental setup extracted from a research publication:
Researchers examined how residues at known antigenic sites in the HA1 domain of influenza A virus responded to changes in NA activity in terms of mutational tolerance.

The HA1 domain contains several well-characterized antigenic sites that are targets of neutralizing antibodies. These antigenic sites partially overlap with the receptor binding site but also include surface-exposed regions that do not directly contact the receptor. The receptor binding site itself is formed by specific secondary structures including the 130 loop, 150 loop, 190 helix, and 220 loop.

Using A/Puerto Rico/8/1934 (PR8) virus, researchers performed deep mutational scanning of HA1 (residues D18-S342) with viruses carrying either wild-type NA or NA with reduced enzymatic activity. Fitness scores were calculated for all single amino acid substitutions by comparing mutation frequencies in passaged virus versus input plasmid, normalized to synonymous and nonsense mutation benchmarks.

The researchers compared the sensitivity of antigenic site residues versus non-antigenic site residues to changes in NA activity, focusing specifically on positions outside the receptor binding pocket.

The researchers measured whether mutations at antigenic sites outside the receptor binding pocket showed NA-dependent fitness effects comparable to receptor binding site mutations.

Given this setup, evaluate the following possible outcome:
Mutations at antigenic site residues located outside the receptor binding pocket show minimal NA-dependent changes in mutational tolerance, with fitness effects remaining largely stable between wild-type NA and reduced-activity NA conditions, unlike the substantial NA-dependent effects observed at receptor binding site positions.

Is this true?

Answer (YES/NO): NO